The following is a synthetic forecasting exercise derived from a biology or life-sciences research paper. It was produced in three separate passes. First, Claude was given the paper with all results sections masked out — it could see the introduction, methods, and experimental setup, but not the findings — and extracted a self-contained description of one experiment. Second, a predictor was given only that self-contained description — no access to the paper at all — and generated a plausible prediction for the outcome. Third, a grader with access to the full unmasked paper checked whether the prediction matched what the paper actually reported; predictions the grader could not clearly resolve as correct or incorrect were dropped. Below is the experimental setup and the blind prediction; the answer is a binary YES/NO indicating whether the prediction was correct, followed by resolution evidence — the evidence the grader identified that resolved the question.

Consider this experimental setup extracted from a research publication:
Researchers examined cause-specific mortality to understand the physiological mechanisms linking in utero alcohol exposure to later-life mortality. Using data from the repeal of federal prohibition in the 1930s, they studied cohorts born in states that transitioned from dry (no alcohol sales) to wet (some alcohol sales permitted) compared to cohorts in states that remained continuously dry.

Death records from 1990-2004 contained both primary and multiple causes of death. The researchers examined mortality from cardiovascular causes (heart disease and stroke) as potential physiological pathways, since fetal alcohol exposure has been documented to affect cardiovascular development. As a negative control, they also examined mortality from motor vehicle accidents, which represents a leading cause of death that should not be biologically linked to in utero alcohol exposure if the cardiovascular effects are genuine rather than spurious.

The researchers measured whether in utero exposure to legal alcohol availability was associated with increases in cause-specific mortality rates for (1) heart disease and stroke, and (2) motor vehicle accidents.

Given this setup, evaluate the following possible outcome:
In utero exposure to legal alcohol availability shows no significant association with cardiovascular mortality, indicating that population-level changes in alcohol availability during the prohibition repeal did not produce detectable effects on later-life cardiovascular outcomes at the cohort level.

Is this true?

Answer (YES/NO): NO